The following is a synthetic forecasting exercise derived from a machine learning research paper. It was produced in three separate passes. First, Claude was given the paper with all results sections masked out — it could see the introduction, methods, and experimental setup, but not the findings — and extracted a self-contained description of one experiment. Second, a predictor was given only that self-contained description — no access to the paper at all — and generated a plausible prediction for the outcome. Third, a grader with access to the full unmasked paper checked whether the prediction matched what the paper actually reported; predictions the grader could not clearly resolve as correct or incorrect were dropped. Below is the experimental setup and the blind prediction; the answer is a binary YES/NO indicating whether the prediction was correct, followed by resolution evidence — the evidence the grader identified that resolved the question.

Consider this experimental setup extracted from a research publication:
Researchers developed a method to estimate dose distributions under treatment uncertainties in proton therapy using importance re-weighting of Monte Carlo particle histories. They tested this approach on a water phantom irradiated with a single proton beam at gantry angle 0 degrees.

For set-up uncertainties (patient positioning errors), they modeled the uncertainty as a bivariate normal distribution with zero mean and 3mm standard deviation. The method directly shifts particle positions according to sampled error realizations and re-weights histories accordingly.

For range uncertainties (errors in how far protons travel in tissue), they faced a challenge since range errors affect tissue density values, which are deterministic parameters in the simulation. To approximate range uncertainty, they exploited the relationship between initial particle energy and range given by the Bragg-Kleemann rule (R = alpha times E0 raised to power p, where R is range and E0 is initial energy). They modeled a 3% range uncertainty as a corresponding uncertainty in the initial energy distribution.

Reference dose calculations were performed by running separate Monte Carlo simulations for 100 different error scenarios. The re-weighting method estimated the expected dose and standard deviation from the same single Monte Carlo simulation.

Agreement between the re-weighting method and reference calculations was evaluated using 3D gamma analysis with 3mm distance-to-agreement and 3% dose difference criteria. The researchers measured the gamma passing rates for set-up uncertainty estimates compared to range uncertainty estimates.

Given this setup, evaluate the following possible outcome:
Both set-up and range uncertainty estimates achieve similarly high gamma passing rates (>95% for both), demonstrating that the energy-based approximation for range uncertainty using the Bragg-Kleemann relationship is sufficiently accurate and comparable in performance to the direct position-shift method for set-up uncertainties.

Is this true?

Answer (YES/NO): NO